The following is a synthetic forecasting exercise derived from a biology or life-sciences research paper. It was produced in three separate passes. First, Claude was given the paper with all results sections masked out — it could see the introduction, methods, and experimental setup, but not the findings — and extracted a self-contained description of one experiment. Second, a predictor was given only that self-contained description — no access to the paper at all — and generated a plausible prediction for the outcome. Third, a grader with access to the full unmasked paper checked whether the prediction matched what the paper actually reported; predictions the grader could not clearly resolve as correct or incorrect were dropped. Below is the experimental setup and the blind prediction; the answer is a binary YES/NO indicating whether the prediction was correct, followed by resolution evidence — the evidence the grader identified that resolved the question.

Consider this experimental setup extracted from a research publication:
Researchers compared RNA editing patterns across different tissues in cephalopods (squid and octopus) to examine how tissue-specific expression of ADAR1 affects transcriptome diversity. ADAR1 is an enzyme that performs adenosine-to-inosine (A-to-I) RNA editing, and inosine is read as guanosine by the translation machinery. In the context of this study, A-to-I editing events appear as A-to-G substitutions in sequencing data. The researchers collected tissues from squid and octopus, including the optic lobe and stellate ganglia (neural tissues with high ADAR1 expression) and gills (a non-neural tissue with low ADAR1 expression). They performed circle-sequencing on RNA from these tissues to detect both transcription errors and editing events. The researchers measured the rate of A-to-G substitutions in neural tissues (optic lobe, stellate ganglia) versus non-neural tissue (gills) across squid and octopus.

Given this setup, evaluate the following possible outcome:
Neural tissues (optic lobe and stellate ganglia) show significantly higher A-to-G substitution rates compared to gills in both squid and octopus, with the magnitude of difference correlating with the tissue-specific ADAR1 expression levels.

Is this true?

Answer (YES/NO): YES